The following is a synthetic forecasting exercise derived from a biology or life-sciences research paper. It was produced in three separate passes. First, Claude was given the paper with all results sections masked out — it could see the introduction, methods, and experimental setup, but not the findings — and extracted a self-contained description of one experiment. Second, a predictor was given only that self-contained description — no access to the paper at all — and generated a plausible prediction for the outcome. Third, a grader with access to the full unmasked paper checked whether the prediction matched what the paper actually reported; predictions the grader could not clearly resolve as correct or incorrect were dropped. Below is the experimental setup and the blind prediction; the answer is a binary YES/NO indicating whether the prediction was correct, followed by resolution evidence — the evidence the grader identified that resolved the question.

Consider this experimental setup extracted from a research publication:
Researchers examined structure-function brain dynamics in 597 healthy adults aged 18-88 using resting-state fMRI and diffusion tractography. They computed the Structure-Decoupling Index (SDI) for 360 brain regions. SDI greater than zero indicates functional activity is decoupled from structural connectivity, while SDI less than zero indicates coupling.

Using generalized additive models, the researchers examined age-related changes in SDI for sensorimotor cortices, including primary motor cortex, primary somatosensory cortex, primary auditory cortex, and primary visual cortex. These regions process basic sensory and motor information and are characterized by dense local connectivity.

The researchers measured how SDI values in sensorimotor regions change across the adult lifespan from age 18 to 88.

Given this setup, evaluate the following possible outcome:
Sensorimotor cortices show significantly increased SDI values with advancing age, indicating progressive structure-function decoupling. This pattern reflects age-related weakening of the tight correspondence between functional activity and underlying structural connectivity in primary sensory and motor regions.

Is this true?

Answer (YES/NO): YES